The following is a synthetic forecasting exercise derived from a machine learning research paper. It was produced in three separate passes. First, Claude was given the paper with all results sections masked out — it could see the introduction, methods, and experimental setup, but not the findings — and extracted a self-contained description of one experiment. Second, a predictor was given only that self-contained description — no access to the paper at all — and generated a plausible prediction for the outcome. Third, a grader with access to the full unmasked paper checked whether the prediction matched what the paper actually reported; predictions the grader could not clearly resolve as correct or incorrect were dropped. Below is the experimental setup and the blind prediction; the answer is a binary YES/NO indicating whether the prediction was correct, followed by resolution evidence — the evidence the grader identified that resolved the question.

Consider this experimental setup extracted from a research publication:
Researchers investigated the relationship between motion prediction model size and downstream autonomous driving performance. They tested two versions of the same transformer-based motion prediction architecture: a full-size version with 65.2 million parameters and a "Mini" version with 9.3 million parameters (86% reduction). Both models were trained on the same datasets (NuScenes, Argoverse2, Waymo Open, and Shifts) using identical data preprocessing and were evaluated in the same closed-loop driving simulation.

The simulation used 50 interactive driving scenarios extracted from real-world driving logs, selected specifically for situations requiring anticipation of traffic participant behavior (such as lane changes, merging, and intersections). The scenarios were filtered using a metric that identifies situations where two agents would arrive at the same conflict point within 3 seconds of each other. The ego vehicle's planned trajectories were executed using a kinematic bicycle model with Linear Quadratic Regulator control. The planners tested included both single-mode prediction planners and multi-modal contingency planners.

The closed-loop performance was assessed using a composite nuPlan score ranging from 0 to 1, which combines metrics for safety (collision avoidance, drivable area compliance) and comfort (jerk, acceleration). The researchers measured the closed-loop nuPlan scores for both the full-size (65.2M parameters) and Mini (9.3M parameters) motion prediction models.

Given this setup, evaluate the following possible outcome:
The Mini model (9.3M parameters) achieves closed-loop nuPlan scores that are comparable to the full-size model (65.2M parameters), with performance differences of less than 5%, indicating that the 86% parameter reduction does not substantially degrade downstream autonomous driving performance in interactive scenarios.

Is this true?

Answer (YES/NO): YES